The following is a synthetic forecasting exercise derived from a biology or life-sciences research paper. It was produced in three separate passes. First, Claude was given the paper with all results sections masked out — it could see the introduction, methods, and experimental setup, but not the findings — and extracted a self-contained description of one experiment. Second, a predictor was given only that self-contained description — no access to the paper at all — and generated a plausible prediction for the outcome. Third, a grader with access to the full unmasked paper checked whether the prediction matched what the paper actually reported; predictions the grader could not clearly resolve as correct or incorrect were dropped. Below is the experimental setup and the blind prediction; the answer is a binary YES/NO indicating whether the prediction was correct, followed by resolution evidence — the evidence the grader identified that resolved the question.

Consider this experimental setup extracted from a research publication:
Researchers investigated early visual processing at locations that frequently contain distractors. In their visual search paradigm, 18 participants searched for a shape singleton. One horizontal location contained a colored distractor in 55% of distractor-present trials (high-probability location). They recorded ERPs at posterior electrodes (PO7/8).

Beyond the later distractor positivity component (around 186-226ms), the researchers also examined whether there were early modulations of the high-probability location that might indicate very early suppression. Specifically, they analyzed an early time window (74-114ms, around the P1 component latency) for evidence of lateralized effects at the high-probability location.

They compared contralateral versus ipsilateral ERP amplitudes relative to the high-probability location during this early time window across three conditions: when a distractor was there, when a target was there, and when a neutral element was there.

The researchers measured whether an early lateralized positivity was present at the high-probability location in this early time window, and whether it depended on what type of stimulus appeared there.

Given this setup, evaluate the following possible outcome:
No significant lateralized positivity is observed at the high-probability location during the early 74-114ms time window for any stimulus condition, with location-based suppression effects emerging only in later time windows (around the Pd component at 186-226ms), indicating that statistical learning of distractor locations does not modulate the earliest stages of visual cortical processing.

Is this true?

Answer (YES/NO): NO